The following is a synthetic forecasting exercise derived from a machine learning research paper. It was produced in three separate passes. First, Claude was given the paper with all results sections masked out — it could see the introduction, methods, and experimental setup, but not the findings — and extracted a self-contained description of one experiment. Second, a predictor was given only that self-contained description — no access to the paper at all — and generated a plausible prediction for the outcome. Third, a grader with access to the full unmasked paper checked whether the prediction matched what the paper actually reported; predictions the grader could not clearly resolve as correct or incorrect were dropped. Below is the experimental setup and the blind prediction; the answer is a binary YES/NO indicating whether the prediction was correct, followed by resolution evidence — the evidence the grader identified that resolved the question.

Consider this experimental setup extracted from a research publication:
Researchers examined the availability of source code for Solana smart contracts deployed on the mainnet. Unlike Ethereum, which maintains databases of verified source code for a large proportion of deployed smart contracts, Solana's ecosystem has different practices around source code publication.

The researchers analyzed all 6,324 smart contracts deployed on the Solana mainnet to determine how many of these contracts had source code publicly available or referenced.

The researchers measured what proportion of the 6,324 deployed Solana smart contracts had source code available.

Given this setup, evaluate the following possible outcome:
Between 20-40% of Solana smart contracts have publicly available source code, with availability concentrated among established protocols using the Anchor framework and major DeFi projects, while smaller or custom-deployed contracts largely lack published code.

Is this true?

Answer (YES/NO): NO